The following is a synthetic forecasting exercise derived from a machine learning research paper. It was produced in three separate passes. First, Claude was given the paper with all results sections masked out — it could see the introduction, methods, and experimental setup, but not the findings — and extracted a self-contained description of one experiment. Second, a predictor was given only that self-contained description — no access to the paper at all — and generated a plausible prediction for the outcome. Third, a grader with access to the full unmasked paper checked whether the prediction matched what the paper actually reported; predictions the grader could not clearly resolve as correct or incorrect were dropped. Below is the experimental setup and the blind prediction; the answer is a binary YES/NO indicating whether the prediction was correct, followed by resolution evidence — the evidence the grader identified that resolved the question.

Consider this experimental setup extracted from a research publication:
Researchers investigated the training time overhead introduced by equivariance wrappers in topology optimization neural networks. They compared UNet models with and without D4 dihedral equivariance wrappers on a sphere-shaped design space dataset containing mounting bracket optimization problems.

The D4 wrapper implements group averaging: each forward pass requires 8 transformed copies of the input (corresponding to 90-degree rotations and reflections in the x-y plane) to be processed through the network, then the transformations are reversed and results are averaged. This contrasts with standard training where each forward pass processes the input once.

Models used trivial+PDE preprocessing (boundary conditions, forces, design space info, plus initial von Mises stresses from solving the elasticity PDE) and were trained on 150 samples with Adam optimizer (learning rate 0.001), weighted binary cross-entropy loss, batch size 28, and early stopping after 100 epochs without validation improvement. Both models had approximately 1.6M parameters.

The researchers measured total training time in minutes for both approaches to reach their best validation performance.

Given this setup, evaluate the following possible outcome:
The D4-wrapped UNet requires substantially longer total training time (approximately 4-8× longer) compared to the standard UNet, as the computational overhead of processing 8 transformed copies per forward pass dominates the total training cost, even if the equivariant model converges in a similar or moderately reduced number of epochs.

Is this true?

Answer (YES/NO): NO